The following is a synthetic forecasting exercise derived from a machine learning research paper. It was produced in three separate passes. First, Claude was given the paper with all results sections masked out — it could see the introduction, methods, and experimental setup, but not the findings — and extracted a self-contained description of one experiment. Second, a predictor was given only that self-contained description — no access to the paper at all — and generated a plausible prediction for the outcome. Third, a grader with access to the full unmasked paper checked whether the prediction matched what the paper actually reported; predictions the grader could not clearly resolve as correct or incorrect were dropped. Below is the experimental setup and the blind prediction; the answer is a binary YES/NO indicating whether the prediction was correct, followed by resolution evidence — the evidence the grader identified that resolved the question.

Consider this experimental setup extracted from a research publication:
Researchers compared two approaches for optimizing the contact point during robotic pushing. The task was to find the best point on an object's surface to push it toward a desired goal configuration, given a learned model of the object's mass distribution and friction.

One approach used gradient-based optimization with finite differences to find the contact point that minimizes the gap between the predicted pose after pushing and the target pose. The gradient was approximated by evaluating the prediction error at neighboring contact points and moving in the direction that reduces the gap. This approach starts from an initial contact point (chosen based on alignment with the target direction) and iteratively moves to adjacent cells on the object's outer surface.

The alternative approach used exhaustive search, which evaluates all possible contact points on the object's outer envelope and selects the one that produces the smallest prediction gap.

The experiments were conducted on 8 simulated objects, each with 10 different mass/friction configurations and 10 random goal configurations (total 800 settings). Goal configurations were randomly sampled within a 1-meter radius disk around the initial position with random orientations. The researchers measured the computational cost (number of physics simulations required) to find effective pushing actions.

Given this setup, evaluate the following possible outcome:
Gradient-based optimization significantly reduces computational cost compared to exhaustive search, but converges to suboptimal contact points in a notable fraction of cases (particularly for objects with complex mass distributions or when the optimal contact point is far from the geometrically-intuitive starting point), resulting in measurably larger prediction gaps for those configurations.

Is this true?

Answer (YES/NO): NO